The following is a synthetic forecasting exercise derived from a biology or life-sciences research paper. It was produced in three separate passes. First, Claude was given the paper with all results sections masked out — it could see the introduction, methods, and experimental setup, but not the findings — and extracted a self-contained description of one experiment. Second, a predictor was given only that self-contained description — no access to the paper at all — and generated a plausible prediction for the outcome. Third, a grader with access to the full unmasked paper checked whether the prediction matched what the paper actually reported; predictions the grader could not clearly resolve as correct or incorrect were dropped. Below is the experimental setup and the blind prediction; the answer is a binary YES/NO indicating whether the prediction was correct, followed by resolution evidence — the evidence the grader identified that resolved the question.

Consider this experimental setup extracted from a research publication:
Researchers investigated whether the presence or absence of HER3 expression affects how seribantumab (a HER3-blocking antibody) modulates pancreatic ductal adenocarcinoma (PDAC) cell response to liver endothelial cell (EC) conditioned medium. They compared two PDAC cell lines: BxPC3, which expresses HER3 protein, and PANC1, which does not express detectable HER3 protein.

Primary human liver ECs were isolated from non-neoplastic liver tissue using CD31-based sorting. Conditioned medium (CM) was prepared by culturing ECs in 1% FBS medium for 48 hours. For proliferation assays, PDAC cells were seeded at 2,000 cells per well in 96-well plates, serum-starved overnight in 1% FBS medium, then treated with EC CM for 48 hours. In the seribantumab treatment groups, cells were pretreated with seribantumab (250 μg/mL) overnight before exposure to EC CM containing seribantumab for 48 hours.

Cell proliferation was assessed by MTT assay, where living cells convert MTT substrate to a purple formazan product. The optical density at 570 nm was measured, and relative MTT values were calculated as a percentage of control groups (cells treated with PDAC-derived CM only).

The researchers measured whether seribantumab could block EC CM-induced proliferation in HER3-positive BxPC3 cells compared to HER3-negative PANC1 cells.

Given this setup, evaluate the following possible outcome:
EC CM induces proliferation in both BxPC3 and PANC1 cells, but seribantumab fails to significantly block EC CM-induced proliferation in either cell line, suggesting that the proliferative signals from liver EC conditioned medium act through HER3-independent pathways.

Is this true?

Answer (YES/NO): NO